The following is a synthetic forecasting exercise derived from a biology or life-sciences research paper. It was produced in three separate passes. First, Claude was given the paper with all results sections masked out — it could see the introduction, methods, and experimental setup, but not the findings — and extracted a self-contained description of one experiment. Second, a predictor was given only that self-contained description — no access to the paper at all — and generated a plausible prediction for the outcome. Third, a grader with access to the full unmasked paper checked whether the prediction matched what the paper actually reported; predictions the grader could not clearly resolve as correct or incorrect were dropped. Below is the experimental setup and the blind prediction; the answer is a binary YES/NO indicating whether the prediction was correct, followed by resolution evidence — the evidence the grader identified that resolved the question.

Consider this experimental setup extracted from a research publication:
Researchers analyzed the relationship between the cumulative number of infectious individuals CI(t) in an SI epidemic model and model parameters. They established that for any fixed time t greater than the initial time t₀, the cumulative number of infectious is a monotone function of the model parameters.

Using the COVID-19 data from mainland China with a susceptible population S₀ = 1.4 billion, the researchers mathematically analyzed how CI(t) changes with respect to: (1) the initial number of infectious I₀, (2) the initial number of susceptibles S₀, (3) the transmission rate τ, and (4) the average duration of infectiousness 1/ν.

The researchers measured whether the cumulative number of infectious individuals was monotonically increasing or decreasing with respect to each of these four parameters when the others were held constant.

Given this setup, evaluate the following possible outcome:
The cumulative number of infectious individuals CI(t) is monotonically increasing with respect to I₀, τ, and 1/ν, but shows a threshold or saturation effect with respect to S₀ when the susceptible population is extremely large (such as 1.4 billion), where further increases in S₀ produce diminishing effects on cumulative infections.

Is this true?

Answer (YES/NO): NO